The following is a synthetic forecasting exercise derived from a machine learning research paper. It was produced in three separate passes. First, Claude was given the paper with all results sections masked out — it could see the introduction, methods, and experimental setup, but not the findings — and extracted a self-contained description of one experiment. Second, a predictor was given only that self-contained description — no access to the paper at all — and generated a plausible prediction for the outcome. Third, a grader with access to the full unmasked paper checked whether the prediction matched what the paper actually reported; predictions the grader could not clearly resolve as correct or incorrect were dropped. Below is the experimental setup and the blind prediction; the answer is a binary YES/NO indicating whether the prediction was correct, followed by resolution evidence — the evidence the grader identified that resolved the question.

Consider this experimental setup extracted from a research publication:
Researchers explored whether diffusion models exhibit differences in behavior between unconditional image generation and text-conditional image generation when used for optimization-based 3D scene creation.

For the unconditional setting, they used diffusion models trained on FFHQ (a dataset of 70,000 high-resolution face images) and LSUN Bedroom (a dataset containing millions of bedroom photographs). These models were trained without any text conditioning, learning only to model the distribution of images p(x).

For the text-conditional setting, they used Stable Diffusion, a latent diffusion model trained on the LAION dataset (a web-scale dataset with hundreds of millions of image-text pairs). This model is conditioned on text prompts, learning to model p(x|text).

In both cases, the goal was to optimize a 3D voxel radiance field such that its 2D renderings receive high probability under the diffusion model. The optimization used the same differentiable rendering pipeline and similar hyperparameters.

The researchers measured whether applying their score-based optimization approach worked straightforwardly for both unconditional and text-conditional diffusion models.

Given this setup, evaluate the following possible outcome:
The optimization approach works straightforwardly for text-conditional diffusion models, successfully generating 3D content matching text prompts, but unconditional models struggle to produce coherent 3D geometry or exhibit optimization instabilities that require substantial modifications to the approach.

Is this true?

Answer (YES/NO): NO